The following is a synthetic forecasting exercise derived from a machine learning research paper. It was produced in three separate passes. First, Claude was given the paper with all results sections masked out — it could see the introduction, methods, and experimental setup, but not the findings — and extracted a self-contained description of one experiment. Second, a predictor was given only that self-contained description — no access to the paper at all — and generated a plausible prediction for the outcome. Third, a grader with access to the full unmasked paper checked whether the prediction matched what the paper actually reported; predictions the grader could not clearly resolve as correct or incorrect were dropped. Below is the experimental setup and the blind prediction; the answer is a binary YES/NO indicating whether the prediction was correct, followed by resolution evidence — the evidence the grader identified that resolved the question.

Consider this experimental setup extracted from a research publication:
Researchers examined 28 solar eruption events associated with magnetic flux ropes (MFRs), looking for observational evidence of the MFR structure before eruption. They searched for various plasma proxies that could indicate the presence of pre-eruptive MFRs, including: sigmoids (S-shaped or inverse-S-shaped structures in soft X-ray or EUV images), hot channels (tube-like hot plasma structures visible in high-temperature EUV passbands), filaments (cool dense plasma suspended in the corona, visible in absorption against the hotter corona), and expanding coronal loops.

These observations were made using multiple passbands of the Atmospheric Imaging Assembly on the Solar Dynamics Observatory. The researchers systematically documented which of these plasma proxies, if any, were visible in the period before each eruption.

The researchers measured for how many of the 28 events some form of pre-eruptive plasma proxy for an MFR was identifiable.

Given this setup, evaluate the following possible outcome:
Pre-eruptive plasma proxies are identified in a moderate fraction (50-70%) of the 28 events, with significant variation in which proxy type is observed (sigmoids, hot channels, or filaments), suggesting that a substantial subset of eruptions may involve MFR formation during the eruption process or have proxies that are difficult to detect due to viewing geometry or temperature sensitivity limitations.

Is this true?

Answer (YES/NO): NO